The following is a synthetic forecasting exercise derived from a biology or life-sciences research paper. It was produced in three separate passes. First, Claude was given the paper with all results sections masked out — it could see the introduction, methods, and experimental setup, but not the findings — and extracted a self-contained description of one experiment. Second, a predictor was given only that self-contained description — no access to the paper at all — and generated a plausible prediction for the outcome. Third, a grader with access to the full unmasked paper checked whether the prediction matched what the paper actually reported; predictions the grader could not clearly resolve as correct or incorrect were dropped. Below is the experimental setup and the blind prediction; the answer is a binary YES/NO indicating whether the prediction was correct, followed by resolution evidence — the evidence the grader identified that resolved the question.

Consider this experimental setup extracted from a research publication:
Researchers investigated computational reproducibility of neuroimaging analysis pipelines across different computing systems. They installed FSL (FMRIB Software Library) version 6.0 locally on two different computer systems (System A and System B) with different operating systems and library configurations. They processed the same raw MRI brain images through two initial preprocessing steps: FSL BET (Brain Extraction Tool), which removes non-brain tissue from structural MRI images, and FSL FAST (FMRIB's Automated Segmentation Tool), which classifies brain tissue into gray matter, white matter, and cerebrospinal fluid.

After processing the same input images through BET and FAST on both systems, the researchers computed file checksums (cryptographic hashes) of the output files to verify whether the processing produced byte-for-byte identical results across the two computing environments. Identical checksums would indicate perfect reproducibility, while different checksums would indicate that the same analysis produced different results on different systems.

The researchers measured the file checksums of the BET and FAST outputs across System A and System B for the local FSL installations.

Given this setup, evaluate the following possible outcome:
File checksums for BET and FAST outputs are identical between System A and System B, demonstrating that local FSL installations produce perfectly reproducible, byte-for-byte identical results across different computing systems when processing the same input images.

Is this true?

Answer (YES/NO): YES